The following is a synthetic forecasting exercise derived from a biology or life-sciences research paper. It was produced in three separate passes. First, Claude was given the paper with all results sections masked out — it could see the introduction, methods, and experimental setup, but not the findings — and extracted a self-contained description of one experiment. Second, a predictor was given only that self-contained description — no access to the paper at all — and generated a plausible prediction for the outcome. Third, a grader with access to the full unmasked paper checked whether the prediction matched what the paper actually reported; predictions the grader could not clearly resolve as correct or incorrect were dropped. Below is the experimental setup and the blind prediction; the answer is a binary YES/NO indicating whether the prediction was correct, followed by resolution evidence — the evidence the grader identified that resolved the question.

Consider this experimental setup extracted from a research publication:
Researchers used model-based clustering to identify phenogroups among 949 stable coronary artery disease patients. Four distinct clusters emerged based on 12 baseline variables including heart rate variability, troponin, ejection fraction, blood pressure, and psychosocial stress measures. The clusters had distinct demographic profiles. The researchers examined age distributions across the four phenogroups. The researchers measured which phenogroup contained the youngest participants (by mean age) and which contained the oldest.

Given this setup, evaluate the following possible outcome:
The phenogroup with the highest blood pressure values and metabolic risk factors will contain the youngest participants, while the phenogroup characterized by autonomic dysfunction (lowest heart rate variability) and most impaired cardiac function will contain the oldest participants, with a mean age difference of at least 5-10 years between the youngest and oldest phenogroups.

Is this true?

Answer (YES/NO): NO